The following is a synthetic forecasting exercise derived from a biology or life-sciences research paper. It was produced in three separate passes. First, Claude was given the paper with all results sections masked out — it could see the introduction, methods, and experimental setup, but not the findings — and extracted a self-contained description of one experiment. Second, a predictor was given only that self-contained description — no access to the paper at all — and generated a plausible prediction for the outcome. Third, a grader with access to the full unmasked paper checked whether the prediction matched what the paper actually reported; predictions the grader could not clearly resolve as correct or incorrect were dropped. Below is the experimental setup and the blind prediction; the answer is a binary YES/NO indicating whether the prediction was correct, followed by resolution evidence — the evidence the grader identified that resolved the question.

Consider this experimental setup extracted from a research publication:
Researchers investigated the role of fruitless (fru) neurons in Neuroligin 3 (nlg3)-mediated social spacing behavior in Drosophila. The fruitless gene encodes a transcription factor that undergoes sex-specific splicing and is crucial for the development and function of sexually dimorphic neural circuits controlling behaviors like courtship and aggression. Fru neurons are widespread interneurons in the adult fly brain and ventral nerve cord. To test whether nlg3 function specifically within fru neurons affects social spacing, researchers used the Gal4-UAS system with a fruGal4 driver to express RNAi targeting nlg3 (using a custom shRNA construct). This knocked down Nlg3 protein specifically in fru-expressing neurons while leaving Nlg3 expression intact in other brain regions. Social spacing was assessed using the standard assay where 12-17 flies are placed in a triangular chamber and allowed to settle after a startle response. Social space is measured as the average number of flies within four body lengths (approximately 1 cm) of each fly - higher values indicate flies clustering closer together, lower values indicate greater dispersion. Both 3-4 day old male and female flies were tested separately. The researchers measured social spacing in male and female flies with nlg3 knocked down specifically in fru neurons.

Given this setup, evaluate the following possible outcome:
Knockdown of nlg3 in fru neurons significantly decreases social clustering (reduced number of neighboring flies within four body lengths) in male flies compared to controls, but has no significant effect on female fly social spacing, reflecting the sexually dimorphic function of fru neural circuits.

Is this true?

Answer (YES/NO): NO